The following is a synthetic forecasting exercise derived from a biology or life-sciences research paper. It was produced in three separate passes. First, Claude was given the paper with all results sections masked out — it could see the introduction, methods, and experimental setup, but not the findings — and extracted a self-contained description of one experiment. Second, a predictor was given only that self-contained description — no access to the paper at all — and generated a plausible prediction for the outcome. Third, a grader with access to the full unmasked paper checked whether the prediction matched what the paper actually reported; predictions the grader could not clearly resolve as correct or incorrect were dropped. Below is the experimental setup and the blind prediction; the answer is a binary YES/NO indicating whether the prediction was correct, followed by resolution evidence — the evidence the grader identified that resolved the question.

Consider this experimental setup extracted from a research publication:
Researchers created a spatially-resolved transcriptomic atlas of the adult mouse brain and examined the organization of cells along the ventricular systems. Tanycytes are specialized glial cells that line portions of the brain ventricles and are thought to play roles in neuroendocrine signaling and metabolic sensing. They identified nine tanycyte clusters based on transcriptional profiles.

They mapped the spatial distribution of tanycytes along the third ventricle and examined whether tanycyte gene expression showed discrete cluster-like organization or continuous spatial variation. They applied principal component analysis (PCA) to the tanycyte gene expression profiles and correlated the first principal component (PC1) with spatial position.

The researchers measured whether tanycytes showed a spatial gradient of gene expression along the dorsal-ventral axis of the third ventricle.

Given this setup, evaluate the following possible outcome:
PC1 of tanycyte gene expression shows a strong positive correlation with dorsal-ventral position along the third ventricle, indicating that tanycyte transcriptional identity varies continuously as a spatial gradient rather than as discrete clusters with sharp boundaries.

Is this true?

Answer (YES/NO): YES